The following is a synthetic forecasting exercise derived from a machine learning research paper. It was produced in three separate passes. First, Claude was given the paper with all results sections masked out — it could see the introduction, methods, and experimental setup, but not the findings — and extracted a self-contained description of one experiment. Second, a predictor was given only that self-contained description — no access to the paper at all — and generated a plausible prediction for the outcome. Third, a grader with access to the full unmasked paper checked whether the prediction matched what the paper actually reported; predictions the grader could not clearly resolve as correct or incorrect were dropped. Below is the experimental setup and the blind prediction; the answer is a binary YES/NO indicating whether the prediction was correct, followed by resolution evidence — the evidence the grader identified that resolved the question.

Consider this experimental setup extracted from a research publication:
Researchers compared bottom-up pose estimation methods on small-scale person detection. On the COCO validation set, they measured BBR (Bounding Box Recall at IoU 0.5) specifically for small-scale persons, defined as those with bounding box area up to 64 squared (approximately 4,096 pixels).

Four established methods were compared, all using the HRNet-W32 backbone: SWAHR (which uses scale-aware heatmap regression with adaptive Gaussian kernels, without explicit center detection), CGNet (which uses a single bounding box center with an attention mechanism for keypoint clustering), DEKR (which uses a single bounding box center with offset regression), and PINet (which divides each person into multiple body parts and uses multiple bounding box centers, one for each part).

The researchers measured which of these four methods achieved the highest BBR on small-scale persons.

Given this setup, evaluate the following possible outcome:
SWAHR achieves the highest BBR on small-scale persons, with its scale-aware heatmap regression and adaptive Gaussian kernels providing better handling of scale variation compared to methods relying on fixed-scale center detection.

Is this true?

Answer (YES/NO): NO